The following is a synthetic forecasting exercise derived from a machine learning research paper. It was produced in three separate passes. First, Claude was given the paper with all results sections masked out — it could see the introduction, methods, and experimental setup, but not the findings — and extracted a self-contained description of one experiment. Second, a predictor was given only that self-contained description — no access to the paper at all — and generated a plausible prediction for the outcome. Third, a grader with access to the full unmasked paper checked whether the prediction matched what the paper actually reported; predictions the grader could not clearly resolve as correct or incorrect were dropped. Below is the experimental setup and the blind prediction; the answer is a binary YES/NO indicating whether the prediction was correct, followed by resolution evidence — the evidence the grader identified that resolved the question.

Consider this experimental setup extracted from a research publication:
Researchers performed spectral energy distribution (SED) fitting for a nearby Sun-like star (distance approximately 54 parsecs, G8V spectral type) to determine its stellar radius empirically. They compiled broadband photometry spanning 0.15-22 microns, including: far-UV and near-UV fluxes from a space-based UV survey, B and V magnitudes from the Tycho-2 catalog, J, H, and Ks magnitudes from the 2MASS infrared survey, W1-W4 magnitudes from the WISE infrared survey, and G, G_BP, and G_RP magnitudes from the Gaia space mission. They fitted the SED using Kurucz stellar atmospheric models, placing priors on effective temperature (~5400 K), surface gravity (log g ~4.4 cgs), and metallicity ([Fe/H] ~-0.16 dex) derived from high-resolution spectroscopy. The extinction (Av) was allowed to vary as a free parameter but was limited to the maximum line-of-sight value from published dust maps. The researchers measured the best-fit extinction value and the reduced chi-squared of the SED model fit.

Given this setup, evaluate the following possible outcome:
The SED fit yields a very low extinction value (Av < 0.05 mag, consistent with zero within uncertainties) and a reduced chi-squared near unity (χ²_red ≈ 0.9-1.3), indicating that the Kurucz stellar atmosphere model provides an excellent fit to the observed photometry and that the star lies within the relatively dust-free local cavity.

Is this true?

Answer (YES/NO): NO